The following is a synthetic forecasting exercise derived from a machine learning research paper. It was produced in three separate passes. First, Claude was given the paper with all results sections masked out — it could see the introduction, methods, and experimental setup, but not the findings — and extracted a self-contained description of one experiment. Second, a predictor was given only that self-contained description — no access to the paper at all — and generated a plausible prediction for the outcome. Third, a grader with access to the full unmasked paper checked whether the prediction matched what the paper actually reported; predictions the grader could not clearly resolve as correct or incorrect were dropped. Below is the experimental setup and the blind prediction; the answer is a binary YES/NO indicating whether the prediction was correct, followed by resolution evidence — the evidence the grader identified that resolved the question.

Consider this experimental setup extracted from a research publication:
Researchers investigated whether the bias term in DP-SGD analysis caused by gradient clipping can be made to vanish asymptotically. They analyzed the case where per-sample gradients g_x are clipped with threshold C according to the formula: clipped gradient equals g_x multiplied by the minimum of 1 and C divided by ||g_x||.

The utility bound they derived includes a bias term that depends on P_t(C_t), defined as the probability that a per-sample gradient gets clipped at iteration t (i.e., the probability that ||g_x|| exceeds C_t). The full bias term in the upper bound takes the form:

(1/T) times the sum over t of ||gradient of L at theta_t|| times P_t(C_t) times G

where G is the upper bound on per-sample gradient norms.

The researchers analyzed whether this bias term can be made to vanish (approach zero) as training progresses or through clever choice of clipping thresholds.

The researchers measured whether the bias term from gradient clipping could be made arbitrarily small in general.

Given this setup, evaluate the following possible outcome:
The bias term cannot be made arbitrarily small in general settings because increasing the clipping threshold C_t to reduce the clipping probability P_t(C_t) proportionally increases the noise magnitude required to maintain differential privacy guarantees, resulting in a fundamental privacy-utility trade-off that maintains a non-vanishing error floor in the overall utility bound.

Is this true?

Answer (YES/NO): YES